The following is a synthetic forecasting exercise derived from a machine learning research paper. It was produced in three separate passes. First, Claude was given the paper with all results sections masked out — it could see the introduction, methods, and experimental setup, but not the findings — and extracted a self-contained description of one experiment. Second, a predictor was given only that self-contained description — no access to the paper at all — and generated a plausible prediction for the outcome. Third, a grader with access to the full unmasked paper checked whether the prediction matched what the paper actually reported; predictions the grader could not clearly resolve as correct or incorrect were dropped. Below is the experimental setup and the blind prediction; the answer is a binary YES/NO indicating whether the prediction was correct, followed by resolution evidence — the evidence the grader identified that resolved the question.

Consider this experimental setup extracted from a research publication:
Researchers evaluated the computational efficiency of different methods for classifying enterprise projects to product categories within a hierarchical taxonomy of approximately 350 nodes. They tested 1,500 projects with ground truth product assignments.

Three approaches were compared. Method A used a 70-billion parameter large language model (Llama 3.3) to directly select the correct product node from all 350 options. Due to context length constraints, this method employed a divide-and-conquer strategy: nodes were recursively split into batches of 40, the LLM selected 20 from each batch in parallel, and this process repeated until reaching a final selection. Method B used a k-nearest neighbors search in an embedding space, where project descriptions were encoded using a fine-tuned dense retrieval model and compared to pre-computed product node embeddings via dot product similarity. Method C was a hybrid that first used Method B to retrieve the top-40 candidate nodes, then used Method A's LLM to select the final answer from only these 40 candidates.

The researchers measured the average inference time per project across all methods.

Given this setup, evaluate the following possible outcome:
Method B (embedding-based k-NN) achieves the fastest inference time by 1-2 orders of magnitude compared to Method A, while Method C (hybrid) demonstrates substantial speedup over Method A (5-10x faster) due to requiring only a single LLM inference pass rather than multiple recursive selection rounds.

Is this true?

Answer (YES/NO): NO